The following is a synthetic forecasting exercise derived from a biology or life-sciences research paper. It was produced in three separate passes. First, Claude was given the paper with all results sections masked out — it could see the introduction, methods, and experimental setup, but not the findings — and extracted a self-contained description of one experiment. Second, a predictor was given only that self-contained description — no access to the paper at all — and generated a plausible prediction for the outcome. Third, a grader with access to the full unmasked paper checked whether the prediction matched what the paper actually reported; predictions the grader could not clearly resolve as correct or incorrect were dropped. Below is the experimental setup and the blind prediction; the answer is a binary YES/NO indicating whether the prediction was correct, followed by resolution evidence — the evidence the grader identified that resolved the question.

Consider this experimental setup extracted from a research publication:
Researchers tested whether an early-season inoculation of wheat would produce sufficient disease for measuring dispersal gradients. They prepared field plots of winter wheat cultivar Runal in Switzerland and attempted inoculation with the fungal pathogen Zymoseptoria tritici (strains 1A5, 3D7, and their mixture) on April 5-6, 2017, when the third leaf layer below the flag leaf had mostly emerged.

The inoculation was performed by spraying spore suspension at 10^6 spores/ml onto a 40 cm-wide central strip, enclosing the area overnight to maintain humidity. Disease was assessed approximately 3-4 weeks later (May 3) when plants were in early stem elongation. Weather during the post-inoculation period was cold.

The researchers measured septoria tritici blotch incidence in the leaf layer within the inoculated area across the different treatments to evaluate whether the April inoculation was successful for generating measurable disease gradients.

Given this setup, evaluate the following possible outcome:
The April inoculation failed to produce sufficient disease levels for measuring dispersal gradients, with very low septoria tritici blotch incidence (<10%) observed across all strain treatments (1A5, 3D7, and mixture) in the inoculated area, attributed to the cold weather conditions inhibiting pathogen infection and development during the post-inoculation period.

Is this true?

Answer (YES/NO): YES